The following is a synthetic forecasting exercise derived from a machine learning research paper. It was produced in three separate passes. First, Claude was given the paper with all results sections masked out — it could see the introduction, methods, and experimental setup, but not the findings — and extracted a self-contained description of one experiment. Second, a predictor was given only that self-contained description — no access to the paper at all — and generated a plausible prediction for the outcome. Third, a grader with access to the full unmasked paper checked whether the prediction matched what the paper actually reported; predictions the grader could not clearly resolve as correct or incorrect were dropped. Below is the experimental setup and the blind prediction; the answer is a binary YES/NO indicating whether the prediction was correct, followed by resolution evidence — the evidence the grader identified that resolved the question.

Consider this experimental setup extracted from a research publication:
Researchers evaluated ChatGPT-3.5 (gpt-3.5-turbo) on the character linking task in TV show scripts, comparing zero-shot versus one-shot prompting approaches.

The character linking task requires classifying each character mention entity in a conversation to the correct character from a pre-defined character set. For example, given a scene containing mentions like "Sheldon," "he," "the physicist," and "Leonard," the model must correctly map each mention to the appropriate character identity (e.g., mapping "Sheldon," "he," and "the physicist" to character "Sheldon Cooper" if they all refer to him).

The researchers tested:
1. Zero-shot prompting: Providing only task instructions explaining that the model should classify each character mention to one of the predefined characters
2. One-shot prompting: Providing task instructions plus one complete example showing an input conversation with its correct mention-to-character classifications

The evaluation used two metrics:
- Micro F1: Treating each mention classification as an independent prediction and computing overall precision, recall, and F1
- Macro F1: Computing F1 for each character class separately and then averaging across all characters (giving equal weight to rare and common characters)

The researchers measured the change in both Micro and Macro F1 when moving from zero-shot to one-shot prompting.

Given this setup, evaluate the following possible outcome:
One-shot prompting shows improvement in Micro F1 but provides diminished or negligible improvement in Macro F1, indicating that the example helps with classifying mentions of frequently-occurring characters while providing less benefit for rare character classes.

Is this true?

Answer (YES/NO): NO